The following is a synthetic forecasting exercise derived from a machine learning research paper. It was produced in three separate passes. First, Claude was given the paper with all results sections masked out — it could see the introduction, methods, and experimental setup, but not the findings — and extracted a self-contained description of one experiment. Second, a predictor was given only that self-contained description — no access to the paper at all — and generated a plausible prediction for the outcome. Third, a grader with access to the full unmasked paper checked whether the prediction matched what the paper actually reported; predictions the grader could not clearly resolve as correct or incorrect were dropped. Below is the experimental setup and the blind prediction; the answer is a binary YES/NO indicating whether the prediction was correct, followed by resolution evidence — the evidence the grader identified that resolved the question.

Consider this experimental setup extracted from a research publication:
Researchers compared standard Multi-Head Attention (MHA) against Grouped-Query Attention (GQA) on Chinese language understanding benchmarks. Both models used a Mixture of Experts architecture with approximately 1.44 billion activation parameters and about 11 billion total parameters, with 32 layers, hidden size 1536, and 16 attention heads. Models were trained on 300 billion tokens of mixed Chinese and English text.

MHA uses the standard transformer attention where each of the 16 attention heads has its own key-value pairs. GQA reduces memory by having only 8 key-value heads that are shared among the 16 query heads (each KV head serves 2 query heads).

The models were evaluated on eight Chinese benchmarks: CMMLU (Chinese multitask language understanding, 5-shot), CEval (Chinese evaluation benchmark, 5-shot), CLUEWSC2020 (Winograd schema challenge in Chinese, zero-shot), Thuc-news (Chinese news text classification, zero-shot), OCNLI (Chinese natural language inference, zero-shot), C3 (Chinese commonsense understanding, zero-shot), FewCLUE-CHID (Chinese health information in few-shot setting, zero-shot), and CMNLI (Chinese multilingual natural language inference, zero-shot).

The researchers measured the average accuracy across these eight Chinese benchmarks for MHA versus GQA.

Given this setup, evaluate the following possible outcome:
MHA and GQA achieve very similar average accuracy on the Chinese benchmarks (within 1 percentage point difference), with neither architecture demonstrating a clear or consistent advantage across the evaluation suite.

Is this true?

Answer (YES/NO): YES